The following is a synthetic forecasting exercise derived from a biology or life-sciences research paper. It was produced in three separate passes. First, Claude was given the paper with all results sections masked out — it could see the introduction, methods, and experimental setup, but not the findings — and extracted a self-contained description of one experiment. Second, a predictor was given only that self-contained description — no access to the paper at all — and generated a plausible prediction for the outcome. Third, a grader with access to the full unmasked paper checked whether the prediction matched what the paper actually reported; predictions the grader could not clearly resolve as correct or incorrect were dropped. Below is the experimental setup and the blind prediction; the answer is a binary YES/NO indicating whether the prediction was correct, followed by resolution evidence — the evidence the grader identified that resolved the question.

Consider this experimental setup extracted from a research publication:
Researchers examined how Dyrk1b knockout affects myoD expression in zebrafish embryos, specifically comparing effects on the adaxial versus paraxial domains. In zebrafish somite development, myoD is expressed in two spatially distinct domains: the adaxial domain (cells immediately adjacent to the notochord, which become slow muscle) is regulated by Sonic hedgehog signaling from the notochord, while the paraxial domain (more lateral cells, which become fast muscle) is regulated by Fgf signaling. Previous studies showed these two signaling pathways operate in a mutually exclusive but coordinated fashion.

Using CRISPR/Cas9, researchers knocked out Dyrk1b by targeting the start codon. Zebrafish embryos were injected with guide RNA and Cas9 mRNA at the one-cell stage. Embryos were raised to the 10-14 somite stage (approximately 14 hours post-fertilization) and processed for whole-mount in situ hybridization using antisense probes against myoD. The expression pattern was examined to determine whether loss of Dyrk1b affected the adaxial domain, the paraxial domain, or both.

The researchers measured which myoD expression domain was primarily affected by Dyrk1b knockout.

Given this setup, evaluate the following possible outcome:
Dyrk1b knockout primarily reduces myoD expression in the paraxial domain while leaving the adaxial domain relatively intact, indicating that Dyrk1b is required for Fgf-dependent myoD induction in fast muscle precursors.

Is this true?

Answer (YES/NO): YES